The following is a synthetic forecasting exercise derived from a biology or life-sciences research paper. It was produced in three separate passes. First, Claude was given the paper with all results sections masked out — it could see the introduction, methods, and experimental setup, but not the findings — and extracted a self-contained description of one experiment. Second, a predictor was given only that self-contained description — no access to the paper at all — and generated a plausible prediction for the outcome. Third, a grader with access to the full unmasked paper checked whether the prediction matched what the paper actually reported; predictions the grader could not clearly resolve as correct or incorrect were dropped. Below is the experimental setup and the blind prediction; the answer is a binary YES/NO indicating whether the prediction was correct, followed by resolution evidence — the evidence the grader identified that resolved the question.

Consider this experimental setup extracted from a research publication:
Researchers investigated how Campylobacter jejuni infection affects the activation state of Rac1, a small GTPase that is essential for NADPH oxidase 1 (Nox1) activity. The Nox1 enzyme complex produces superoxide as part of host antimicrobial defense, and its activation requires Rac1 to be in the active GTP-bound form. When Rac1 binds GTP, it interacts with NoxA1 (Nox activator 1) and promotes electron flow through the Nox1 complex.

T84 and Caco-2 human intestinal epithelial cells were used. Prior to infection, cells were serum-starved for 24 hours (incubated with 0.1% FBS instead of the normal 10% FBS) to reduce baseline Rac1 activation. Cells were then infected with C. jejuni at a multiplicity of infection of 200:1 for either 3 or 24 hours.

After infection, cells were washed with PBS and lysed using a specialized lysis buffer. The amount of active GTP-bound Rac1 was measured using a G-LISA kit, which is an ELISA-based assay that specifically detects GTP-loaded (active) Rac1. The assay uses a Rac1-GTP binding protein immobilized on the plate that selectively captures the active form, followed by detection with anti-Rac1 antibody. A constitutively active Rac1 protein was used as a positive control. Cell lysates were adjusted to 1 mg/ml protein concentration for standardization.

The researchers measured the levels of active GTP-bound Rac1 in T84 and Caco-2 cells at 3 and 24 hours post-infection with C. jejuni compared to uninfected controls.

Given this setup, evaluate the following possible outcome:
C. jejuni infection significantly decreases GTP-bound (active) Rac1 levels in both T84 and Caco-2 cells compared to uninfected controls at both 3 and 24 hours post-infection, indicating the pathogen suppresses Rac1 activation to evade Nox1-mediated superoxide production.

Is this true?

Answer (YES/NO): NO